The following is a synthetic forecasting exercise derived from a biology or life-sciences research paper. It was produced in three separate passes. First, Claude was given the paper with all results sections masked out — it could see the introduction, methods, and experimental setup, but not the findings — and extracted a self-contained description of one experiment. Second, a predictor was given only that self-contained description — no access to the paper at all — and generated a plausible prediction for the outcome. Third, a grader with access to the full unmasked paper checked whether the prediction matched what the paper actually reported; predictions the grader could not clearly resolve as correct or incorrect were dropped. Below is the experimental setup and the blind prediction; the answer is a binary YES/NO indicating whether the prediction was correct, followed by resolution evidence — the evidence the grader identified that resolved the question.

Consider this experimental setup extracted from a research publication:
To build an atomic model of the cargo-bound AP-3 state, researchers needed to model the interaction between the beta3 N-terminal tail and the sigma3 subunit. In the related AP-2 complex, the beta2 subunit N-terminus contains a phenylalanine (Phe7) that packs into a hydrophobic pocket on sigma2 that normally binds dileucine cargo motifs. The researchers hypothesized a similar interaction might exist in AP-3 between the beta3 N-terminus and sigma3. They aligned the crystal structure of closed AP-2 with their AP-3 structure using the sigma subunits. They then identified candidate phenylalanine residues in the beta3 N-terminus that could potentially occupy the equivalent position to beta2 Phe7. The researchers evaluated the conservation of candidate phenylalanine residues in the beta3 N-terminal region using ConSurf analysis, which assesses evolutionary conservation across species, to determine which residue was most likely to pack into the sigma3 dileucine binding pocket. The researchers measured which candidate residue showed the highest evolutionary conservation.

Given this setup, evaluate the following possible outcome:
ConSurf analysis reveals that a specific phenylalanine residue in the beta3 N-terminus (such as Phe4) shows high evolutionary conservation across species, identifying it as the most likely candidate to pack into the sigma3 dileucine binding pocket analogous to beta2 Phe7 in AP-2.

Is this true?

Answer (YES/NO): NO